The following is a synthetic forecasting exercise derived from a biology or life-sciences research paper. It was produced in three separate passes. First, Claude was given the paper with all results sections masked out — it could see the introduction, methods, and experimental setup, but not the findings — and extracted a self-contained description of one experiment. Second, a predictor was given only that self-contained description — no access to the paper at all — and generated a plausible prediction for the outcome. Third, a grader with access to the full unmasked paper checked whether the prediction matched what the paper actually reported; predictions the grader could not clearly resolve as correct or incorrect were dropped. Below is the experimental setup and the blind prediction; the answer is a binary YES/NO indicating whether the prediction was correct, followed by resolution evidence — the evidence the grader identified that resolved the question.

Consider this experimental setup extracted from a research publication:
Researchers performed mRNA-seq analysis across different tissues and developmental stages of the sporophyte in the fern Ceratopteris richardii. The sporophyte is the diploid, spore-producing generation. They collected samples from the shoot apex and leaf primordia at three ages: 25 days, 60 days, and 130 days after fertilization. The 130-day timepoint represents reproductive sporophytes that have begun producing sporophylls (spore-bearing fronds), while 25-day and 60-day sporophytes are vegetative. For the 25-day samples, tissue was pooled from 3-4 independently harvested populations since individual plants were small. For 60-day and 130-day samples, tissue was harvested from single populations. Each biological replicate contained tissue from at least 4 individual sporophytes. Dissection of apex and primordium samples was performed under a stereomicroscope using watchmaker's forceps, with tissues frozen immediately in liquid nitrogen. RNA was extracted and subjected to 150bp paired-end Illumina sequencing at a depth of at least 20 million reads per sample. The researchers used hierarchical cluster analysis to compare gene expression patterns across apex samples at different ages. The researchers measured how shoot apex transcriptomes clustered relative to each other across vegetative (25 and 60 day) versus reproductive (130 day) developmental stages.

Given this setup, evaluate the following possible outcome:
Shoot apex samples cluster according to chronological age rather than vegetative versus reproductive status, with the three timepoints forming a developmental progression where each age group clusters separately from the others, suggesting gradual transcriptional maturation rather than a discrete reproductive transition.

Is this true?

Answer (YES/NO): NO